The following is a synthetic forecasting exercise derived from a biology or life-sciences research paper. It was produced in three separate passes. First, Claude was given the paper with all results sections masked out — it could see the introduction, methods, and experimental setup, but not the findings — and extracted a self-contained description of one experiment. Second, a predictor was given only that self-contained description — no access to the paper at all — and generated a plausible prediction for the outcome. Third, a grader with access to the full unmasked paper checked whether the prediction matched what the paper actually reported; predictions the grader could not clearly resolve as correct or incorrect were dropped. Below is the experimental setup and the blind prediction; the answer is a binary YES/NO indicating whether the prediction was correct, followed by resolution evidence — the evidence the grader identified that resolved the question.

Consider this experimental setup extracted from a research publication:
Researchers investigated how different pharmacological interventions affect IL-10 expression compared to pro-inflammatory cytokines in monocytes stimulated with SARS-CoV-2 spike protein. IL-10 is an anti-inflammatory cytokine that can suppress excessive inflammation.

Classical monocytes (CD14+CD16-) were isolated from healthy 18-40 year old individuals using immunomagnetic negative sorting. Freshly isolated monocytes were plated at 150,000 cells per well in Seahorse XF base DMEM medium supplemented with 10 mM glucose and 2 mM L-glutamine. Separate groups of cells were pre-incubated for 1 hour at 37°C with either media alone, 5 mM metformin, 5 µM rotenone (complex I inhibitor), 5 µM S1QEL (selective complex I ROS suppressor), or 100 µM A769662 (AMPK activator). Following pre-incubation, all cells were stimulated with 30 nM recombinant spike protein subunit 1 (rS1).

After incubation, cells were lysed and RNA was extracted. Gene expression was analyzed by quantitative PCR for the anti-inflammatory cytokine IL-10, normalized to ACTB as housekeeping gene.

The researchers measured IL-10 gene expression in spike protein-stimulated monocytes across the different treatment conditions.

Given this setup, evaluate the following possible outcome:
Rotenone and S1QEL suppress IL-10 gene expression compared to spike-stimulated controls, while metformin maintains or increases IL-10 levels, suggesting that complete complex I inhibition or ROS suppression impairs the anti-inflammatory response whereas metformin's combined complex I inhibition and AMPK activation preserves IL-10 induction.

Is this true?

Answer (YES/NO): NO